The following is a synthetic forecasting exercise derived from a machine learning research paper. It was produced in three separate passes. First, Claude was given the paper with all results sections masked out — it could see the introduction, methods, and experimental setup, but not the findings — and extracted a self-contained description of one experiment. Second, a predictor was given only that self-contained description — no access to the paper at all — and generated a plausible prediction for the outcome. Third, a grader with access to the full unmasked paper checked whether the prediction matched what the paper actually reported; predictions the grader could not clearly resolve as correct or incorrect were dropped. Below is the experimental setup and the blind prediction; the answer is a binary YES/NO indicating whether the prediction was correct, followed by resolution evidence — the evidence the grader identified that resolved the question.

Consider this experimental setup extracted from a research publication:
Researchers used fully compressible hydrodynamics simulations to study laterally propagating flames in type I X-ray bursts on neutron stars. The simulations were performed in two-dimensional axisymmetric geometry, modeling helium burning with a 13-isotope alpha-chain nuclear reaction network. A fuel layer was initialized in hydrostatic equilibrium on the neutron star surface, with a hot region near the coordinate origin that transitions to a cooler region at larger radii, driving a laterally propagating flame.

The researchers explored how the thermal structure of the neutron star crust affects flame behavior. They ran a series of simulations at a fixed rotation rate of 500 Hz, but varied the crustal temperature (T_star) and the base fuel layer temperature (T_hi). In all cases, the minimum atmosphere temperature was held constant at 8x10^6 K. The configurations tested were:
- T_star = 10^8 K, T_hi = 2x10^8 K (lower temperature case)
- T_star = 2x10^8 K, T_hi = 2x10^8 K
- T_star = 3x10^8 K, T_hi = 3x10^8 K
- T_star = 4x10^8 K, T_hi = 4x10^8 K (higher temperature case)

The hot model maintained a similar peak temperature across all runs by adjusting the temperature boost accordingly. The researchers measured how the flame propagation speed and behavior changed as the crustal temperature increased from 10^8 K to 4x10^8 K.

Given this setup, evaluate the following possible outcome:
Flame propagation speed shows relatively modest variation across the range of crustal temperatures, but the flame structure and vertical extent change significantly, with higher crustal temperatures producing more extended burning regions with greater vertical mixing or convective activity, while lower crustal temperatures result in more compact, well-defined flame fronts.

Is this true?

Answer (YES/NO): NO